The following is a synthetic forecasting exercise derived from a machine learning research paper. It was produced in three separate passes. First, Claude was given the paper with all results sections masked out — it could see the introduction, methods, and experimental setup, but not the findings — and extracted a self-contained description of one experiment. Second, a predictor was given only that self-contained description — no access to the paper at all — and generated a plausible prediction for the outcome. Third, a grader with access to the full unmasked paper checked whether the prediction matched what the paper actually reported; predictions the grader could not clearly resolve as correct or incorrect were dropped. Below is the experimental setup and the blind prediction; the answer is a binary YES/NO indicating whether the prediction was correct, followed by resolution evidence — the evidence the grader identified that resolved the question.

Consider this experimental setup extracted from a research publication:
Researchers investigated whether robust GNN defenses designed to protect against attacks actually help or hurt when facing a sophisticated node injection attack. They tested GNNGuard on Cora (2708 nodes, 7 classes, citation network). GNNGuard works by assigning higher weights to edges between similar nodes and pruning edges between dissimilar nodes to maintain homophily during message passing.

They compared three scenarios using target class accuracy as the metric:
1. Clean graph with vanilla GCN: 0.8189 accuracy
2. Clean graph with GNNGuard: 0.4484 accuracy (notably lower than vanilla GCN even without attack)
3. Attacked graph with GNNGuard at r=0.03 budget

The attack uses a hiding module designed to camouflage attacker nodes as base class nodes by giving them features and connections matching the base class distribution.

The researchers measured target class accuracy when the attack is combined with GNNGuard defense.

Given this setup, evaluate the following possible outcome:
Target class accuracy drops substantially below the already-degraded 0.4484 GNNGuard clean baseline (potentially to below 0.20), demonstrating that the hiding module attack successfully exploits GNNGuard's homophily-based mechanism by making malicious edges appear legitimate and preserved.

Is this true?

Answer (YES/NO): YES